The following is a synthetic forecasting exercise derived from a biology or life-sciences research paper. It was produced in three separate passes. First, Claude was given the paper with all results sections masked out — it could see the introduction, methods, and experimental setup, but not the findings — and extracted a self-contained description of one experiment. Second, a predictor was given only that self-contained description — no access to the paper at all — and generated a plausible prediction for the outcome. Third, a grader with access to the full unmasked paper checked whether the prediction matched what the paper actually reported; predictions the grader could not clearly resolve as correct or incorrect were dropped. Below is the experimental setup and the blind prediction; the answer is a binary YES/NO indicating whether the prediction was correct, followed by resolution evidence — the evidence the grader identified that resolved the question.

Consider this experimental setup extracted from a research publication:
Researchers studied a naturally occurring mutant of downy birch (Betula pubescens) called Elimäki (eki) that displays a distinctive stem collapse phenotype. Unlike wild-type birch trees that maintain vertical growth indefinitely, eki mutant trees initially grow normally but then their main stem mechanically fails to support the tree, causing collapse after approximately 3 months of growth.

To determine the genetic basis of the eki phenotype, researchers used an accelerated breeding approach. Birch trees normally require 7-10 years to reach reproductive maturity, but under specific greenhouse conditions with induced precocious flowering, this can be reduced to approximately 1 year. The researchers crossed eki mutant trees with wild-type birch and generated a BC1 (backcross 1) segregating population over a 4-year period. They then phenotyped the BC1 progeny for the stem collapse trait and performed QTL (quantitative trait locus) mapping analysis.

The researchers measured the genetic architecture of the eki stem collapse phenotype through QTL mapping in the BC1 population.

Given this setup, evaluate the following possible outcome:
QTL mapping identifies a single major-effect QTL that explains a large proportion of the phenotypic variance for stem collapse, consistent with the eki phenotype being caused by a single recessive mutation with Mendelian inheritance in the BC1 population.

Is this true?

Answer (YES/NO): YES